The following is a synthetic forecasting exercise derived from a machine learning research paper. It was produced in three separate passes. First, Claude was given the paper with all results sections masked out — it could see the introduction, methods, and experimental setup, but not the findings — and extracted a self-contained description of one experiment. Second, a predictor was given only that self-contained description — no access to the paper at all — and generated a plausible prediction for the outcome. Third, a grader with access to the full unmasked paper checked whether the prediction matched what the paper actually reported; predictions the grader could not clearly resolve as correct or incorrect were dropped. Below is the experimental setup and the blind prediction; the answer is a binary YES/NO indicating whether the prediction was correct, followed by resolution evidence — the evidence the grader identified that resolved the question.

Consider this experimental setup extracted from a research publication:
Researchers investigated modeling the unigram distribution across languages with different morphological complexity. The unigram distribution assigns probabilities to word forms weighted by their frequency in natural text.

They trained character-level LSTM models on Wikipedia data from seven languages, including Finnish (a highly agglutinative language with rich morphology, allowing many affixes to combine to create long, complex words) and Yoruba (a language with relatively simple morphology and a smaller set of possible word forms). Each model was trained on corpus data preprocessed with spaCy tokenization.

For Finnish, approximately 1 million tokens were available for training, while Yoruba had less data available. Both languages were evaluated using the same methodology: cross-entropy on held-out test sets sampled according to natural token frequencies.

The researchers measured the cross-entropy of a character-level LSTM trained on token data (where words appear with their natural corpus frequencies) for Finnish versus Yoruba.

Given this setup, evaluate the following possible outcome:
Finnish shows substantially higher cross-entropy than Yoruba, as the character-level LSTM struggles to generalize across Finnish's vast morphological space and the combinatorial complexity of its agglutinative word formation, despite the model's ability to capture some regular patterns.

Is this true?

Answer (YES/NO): YES